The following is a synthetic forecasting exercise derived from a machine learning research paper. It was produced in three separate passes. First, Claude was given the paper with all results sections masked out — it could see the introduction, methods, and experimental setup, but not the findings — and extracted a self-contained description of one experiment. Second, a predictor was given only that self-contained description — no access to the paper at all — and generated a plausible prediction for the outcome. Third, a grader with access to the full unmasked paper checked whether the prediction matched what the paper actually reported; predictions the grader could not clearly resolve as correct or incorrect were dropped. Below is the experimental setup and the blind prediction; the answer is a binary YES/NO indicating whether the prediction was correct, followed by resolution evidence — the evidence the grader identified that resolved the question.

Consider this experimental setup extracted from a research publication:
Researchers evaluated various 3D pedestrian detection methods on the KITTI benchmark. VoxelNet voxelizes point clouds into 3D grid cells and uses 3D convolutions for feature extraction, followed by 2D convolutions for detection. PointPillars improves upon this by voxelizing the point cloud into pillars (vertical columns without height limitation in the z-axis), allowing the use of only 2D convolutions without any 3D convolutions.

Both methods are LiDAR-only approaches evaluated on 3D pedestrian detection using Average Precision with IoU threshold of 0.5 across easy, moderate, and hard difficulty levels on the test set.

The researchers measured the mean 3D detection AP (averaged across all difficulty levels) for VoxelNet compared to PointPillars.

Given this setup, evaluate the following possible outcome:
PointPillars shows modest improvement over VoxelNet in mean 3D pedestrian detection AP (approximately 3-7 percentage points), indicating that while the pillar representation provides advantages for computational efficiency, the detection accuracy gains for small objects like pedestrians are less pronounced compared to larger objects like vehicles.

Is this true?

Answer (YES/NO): NO